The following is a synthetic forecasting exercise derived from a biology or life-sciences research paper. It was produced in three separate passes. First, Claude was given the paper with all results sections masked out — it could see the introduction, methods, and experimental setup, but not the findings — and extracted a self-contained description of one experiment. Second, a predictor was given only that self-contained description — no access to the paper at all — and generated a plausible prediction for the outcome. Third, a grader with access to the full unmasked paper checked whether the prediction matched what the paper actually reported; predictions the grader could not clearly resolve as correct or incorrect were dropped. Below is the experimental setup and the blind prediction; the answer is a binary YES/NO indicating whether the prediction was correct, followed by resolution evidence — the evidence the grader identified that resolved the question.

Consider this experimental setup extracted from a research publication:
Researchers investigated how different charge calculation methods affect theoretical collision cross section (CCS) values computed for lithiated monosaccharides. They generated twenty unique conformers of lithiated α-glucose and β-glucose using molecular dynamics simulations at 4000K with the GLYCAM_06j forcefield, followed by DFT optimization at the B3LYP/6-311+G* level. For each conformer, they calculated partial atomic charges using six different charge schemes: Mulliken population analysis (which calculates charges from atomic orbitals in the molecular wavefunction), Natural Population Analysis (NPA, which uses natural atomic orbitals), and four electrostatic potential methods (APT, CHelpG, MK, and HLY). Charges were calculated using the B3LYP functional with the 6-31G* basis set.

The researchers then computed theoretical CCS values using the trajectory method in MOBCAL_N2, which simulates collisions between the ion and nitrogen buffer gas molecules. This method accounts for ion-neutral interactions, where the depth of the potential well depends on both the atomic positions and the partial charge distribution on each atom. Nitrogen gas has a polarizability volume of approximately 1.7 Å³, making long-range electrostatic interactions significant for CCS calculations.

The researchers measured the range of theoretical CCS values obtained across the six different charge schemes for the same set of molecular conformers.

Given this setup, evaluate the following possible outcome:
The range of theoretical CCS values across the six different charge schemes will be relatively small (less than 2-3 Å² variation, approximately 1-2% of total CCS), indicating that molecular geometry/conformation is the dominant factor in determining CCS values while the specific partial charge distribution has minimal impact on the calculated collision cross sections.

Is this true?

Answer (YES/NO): NO